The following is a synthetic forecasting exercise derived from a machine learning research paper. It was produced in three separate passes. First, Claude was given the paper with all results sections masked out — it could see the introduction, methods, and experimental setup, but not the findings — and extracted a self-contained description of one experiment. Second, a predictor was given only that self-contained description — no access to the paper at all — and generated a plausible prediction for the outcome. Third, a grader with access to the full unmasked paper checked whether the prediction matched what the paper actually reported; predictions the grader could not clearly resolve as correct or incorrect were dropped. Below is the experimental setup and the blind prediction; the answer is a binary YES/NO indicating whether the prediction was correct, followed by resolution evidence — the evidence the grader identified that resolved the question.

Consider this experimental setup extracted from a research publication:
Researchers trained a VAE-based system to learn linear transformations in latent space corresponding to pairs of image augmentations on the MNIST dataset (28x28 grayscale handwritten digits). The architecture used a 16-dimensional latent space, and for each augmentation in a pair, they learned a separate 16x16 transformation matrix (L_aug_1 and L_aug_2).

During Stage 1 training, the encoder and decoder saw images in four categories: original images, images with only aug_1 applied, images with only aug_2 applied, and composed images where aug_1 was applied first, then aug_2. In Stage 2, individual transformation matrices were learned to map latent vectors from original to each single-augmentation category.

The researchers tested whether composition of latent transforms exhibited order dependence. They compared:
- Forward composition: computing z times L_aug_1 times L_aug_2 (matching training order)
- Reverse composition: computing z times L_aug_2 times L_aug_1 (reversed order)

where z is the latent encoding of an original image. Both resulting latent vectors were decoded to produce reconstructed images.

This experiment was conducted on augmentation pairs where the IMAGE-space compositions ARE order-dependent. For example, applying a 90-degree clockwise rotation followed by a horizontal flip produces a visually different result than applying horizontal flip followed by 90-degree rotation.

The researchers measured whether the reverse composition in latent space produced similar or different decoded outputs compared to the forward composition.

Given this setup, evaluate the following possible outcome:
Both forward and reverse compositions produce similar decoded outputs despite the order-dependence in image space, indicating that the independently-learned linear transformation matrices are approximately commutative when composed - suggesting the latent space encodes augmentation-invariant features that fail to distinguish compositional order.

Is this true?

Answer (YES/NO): YES